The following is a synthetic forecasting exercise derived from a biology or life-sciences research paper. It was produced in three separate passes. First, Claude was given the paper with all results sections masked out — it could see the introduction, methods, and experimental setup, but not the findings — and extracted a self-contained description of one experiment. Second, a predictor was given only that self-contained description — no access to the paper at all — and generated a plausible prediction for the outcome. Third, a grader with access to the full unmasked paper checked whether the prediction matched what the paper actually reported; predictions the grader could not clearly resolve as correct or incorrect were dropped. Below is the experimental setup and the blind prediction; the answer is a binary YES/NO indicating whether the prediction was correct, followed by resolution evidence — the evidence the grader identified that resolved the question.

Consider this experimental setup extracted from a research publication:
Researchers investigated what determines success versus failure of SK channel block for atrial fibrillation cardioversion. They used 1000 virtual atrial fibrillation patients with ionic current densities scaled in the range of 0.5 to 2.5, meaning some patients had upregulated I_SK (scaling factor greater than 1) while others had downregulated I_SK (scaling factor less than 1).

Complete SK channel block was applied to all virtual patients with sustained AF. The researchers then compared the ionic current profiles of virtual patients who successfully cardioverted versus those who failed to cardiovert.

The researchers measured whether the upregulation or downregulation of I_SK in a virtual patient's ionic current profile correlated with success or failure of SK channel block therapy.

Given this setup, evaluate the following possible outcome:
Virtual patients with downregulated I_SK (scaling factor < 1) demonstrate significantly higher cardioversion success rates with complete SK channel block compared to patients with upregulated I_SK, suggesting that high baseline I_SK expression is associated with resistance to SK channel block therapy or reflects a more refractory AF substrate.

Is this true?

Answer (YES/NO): NO